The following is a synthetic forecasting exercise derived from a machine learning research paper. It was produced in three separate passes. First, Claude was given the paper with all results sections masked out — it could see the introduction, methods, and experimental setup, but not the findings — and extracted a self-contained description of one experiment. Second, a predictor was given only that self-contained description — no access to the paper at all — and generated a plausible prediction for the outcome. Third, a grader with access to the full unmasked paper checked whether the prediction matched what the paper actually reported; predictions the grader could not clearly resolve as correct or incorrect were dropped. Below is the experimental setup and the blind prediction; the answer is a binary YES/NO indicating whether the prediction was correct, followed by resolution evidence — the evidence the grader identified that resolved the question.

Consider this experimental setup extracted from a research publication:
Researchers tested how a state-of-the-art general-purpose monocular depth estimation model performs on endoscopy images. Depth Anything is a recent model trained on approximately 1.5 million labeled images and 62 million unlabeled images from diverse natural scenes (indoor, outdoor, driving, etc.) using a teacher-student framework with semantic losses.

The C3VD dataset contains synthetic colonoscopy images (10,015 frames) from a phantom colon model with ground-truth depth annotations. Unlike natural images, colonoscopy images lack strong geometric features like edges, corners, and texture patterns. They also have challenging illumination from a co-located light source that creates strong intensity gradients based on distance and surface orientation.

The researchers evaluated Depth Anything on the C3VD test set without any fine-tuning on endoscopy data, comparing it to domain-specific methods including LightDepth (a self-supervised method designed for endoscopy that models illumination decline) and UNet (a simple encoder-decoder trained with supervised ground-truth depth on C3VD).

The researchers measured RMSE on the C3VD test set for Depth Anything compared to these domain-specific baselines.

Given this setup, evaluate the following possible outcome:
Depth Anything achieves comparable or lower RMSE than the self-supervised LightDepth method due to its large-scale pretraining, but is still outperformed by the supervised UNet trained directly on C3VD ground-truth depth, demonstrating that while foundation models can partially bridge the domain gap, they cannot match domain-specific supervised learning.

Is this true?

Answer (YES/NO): NO